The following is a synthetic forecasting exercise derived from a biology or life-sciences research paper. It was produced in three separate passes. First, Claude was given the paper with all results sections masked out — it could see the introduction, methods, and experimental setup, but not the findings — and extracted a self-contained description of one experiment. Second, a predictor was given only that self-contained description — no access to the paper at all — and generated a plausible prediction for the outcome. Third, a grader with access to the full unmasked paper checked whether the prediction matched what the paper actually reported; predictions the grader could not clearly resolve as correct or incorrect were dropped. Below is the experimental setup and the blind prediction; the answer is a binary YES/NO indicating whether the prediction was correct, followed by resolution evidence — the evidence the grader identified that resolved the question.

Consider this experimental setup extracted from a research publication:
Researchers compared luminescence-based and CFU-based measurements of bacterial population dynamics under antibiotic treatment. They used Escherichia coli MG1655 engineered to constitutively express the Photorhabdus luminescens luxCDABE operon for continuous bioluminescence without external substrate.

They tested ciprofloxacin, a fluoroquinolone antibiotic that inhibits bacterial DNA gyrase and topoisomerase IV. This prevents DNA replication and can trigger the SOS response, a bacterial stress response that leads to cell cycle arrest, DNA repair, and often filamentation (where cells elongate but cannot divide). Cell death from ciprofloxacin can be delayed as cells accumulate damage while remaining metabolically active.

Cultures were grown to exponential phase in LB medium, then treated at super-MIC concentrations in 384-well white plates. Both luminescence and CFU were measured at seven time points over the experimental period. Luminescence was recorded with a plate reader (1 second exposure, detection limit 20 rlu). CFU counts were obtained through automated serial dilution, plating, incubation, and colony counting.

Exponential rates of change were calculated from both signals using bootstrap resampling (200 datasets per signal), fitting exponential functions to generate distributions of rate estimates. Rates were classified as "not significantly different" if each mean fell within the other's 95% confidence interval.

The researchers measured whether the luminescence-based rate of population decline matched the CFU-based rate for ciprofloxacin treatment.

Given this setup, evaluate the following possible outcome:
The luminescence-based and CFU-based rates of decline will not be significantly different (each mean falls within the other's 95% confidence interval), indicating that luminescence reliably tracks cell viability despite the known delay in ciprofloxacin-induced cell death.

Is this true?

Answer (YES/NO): NO